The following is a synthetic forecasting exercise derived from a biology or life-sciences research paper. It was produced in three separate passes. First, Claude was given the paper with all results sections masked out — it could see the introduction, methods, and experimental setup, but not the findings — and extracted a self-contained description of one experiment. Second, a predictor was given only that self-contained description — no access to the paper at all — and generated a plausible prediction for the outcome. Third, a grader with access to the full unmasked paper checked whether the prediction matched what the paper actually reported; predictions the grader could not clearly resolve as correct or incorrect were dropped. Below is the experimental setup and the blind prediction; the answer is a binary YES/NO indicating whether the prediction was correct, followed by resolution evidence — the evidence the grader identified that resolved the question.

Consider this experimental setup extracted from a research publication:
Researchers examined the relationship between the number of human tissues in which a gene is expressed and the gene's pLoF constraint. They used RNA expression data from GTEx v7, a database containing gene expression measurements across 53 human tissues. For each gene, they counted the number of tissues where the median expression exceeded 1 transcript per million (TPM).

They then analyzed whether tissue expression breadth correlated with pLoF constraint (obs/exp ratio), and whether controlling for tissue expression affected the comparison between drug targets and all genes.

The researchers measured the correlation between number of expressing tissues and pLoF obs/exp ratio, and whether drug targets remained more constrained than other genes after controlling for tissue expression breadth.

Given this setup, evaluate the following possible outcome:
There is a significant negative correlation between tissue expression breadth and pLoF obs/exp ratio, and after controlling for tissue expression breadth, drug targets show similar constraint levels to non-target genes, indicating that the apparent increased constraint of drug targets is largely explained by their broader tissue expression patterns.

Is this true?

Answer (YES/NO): NO